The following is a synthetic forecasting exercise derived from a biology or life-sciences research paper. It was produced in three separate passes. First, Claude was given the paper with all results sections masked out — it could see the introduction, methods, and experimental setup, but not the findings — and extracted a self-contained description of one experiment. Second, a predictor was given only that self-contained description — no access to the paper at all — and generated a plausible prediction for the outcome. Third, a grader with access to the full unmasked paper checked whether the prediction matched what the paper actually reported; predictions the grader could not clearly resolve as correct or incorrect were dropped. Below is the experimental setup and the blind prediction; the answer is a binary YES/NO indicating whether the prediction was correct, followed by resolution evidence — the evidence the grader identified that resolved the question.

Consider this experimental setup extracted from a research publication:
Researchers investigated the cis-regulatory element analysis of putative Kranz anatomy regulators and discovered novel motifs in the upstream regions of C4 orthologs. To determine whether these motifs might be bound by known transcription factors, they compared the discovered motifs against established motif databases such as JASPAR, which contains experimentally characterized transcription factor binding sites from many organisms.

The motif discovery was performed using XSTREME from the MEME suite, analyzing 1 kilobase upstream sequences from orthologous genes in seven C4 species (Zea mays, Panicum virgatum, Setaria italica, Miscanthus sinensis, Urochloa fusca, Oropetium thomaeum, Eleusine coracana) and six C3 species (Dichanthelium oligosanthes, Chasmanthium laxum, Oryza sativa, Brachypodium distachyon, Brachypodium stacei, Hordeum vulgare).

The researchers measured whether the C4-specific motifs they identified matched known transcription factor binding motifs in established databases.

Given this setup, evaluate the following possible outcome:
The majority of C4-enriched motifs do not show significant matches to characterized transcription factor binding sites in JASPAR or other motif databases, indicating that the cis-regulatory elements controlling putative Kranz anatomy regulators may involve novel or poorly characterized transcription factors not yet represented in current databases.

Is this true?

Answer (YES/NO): YES